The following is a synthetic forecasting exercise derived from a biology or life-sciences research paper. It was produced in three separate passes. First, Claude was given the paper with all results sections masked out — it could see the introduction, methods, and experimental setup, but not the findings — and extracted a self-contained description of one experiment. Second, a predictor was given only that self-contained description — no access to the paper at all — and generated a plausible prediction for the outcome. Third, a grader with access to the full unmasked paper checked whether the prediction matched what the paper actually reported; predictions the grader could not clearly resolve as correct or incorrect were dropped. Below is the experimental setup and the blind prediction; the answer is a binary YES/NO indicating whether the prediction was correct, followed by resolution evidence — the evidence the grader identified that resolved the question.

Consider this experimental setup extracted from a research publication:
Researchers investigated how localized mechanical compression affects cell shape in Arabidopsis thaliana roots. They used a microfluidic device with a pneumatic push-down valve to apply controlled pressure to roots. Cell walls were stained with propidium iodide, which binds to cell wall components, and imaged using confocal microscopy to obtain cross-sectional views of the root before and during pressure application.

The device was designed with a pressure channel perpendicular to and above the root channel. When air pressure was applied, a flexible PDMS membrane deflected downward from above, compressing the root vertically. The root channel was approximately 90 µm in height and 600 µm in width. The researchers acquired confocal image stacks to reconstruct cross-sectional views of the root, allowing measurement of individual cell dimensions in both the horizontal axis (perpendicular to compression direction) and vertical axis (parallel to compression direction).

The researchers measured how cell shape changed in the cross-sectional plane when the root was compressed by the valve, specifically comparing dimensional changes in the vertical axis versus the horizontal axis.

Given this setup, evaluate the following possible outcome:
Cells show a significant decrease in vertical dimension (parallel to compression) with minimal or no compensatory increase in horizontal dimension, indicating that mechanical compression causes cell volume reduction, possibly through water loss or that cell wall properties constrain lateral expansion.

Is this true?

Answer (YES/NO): NO